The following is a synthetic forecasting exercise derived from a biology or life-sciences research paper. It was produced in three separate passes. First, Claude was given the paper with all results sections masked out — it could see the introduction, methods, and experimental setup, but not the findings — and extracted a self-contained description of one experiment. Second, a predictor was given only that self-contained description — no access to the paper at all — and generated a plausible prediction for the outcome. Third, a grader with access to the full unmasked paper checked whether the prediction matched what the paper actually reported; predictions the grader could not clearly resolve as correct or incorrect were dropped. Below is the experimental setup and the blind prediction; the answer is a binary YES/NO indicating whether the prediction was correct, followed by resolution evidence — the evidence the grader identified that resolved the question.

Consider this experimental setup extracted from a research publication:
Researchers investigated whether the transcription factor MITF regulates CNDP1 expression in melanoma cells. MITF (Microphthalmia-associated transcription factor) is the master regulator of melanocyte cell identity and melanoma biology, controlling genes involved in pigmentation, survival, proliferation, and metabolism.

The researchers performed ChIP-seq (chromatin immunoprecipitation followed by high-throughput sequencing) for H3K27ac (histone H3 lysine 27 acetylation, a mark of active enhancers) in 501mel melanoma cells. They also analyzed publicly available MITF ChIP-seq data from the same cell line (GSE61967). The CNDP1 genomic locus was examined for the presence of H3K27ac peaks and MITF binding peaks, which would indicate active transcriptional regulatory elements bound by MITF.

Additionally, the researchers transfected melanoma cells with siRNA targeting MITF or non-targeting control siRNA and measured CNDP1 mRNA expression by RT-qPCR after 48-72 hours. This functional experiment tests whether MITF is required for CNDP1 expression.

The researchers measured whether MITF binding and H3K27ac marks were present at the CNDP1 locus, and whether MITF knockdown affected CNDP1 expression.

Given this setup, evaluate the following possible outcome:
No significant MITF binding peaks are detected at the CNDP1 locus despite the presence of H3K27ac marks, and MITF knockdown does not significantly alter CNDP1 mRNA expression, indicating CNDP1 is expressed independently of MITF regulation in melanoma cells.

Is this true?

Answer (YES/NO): NO